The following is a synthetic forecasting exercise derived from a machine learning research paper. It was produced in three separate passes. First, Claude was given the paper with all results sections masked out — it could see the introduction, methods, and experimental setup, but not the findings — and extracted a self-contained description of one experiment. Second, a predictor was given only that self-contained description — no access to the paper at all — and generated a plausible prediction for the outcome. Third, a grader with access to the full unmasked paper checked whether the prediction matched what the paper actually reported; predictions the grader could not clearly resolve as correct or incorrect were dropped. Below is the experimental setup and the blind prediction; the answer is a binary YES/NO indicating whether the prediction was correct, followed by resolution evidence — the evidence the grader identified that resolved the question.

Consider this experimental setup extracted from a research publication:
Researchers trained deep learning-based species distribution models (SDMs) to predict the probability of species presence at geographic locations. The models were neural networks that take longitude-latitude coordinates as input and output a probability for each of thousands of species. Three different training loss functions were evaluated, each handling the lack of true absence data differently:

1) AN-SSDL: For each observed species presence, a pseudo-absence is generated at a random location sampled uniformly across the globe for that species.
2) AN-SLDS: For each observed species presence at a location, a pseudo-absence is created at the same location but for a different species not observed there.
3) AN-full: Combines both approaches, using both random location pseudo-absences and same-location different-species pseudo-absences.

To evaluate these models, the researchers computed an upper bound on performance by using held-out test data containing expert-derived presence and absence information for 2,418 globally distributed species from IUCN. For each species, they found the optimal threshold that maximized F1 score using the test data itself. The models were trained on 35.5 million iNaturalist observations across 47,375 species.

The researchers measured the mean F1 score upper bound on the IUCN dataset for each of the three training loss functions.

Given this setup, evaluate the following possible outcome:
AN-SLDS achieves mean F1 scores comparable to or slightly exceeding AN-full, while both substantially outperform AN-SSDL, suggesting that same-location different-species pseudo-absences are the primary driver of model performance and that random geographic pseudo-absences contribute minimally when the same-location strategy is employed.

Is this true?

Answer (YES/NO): NO